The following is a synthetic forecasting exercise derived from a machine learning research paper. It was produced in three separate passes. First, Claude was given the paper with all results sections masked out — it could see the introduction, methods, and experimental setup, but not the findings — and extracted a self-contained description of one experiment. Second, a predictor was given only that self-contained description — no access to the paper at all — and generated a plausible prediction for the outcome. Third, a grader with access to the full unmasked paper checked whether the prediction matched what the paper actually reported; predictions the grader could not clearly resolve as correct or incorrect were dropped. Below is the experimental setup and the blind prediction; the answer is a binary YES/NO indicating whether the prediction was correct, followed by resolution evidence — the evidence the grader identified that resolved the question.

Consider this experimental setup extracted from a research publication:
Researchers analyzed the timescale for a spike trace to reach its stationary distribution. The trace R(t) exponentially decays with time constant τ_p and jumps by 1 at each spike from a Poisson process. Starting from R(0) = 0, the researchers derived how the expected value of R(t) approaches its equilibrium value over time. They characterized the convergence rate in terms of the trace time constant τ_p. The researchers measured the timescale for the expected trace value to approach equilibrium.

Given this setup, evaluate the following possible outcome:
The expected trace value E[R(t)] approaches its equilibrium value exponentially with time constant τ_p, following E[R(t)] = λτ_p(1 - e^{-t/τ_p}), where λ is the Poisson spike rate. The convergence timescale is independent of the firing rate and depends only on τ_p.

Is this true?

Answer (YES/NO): YES